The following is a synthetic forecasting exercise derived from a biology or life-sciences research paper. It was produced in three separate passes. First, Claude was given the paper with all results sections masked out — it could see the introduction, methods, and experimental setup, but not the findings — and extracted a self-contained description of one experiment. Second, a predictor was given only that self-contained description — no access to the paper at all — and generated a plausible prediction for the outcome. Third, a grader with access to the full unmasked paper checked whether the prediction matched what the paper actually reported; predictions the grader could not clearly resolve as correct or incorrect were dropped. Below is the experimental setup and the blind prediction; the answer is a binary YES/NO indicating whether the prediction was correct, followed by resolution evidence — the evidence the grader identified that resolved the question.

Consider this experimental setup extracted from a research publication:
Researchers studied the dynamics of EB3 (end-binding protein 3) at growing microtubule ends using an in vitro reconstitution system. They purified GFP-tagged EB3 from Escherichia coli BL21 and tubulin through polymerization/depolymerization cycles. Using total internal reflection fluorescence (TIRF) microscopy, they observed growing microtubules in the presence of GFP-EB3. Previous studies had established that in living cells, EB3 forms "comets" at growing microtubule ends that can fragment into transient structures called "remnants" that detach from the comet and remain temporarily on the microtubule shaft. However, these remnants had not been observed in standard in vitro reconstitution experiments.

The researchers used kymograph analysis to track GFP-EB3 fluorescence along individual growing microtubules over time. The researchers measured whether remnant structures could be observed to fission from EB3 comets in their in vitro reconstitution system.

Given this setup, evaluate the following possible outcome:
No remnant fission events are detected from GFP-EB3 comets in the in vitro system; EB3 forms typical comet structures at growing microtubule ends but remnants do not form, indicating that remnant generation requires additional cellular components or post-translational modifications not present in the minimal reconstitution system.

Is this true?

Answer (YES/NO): NO